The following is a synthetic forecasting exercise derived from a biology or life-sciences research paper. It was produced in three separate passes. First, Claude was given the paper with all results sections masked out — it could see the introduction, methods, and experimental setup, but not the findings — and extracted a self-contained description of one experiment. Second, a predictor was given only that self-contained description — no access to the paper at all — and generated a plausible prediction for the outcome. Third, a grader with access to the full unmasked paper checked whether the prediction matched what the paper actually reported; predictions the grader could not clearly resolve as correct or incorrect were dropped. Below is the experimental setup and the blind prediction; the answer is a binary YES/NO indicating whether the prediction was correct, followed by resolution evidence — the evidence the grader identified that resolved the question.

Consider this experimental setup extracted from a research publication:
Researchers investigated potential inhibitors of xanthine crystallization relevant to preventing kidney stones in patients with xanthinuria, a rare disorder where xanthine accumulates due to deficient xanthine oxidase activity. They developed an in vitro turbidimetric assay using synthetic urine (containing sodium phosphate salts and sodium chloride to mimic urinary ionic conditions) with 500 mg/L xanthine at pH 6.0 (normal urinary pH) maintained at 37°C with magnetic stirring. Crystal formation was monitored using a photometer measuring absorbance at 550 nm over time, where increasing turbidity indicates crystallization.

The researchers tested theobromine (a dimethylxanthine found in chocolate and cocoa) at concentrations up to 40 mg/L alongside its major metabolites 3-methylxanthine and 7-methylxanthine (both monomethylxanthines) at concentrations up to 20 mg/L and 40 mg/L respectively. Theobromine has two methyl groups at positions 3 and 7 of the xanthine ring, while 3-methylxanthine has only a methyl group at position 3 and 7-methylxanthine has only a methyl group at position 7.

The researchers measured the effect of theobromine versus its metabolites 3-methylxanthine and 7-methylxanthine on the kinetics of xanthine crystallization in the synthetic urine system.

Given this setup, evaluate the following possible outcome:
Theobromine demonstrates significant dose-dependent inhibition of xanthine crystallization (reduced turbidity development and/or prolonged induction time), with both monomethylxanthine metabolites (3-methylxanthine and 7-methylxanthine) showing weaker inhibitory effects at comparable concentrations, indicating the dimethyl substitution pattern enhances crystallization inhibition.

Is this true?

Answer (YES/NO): NO